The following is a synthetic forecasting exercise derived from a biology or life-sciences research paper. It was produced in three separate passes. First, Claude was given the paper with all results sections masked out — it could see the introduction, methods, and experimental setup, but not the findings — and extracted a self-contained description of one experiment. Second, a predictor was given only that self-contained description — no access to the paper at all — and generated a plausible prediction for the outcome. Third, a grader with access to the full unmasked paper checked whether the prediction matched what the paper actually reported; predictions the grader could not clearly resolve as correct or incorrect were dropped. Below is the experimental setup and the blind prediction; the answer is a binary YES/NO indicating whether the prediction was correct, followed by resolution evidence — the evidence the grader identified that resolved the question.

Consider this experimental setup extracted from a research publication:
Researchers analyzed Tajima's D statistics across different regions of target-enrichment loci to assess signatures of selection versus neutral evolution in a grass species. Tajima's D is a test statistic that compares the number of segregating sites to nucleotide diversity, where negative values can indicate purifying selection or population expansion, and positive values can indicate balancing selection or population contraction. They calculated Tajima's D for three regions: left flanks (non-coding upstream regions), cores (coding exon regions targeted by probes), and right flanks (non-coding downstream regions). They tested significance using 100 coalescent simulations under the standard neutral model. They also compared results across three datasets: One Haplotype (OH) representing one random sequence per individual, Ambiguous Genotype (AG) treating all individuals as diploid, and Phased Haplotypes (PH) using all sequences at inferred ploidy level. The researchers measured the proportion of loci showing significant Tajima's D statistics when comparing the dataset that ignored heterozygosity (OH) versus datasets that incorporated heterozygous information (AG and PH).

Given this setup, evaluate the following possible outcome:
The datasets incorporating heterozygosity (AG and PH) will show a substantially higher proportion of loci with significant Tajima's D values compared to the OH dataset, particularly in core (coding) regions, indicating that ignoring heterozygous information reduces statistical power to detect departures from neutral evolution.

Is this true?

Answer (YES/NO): NO